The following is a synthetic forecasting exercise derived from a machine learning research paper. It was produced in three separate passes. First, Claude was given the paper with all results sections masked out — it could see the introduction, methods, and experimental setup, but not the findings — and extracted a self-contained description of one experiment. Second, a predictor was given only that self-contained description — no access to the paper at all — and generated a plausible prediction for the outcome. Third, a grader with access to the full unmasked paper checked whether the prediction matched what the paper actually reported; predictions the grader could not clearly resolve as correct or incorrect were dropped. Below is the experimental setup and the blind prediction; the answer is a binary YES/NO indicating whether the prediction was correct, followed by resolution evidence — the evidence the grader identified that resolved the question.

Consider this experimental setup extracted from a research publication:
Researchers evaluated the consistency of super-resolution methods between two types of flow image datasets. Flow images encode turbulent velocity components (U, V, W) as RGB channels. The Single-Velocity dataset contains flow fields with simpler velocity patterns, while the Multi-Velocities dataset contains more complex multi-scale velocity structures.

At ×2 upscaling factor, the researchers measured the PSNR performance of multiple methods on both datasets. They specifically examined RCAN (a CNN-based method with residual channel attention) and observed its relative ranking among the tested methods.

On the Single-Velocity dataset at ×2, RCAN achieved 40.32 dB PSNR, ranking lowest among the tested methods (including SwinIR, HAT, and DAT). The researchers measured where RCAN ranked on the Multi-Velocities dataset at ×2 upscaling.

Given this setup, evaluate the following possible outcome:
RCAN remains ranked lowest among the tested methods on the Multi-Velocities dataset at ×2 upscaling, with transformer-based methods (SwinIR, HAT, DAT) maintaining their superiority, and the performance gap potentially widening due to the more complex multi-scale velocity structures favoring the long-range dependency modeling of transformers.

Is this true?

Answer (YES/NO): NO